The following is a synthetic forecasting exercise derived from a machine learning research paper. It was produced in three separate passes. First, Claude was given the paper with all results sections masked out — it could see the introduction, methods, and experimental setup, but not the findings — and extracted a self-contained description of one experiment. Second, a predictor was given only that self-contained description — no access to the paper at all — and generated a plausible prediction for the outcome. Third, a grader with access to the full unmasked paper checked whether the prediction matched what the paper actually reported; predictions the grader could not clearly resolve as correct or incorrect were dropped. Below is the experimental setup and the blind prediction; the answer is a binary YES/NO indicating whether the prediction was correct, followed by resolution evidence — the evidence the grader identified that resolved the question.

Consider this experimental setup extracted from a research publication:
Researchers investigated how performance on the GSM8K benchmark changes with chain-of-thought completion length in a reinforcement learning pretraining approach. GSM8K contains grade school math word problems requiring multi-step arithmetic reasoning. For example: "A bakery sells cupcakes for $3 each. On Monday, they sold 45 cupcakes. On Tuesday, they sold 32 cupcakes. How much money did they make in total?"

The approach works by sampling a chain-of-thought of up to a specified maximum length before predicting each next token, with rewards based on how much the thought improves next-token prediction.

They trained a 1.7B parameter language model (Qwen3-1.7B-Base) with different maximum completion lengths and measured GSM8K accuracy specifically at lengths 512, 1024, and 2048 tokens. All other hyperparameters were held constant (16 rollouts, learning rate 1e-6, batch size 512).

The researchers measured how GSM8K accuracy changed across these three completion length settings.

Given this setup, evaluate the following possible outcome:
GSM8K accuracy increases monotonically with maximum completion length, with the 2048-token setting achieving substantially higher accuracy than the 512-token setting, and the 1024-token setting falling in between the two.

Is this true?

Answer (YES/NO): YES